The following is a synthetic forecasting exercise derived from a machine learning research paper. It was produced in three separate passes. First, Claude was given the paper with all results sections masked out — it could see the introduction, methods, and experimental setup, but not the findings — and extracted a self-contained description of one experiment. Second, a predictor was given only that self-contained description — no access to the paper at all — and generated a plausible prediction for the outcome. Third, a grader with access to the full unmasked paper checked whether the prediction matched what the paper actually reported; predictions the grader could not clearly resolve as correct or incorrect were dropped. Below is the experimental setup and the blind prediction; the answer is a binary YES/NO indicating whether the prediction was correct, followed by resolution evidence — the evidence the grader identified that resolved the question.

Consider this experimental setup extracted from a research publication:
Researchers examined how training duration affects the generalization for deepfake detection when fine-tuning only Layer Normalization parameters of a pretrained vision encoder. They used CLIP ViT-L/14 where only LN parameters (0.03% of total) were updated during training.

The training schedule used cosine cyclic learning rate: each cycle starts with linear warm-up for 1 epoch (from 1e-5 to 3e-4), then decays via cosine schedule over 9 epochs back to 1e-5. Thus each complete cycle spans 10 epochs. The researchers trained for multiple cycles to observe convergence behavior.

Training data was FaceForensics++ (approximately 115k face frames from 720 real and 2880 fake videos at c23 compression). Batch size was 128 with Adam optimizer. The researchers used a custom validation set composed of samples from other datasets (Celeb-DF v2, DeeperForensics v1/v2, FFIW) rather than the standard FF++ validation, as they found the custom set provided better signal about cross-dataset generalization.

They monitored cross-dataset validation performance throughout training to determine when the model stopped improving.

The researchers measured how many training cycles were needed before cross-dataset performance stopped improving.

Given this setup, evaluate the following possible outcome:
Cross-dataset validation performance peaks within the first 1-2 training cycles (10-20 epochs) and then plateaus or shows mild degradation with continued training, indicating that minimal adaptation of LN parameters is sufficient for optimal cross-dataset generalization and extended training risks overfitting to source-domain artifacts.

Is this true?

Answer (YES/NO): YES